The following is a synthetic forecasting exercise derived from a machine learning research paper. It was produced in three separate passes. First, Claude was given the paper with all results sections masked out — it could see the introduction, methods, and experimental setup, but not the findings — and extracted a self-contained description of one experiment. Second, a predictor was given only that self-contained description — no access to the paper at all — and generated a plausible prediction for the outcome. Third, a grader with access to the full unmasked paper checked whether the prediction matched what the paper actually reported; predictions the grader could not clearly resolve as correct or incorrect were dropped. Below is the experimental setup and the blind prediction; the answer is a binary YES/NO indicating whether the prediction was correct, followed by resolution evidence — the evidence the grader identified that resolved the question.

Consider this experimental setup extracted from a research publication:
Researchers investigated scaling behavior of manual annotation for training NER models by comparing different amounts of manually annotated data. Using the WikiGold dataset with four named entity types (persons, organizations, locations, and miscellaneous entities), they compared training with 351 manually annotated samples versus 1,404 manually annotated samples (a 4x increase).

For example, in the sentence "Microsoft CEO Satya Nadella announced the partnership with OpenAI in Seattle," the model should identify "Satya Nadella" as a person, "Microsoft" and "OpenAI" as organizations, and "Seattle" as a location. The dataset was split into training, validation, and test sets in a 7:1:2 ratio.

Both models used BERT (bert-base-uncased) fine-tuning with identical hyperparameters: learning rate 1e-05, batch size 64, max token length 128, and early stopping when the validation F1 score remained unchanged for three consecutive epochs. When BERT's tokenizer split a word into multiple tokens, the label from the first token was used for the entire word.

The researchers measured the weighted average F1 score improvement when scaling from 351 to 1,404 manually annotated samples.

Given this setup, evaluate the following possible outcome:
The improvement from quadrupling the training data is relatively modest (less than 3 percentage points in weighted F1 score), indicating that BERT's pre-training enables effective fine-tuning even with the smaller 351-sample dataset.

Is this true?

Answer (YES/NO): NO